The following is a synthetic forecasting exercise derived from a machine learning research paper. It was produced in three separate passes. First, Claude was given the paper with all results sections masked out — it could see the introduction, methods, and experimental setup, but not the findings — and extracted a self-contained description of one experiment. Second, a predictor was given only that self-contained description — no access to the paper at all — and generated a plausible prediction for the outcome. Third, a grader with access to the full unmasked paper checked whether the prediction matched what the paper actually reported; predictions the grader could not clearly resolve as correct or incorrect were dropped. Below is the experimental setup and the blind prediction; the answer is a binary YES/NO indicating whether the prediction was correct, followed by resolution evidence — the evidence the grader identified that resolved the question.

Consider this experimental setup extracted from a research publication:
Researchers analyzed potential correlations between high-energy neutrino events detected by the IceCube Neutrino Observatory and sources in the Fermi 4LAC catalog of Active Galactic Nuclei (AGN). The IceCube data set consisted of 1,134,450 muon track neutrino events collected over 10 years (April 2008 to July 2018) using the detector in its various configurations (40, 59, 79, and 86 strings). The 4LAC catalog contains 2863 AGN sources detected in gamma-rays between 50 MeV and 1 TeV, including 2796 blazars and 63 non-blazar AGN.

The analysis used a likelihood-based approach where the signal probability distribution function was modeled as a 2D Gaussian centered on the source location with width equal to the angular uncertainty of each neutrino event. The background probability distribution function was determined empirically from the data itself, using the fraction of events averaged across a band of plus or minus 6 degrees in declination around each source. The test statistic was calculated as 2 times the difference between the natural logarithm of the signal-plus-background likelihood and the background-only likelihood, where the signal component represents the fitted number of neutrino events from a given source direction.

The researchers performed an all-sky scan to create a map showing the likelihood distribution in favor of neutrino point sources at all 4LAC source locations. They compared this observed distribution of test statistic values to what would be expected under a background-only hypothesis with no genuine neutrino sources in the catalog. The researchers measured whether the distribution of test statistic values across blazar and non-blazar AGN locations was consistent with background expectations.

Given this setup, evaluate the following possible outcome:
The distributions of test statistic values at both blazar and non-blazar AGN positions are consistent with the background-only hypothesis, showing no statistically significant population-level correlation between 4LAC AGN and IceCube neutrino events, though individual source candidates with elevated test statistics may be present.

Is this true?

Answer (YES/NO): YES